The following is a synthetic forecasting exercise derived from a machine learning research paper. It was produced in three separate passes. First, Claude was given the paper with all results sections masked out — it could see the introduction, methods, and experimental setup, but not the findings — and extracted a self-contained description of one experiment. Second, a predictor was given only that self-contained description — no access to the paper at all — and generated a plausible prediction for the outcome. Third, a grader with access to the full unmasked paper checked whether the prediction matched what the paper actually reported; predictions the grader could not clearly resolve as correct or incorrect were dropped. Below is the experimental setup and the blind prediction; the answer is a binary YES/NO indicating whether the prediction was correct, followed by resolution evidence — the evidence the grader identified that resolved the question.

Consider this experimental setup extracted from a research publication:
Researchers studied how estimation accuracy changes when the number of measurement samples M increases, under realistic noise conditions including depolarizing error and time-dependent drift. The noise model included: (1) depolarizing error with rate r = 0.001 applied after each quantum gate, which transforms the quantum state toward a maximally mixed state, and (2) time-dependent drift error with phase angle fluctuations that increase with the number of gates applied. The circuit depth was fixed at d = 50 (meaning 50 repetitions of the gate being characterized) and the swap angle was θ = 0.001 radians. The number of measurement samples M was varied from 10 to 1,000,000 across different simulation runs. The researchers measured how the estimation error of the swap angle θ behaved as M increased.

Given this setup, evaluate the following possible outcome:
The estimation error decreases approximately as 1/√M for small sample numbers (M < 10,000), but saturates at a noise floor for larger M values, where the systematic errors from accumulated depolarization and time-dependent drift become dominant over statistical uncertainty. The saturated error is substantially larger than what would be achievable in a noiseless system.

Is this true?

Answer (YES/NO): YES